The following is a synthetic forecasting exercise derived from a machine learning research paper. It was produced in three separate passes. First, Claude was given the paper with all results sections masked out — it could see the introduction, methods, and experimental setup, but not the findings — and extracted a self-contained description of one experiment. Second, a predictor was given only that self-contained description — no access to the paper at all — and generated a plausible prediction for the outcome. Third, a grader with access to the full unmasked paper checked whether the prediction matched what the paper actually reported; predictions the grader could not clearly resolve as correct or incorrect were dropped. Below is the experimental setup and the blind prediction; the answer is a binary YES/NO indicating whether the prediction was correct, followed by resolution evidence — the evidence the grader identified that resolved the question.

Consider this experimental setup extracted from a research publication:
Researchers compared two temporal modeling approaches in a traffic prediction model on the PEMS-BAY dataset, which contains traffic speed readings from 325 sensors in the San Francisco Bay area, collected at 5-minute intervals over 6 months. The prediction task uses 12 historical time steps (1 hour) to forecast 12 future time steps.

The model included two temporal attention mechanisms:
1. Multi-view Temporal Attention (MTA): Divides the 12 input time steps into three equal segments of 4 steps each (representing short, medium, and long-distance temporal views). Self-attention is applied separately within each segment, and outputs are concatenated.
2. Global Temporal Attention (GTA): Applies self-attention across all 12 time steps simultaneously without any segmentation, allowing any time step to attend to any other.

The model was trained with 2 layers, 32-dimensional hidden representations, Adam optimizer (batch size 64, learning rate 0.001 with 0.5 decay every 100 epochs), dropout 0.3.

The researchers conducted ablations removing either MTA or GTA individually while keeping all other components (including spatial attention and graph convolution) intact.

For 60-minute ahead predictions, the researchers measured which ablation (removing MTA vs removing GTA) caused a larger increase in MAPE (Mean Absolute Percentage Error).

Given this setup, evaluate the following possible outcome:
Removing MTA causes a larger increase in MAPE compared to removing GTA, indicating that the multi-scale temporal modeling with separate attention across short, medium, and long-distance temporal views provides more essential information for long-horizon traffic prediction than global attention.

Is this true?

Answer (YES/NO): NO